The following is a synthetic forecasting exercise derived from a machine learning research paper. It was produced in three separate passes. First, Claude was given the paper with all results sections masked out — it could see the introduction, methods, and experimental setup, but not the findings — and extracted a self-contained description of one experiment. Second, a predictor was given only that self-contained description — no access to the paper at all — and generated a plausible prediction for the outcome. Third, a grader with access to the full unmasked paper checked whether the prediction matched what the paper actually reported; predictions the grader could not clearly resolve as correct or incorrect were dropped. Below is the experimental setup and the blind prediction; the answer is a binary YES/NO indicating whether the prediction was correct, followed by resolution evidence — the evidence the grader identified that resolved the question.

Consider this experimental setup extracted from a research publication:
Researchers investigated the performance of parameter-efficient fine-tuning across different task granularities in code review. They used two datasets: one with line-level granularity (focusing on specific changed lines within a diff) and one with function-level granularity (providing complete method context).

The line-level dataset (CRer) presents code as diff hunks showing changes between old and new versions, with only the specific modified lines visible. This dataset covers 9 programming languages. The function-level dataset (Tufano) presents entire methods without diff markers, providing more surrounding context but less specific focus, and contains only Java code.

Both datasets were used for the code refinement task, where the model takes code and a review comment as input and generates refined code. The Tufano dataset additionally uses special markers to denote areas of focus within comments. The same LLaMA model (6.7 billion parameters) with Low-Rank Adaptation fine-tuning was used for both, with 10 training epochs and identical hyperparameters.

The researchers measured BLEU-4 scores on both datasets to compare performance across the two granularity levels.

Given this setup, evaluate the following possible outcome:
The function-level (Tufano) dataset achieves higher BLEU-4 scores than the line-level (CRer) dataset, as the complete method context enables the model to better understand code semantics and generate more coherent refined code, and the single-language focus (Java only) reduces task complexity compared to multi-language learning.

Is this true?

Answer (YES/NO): NO